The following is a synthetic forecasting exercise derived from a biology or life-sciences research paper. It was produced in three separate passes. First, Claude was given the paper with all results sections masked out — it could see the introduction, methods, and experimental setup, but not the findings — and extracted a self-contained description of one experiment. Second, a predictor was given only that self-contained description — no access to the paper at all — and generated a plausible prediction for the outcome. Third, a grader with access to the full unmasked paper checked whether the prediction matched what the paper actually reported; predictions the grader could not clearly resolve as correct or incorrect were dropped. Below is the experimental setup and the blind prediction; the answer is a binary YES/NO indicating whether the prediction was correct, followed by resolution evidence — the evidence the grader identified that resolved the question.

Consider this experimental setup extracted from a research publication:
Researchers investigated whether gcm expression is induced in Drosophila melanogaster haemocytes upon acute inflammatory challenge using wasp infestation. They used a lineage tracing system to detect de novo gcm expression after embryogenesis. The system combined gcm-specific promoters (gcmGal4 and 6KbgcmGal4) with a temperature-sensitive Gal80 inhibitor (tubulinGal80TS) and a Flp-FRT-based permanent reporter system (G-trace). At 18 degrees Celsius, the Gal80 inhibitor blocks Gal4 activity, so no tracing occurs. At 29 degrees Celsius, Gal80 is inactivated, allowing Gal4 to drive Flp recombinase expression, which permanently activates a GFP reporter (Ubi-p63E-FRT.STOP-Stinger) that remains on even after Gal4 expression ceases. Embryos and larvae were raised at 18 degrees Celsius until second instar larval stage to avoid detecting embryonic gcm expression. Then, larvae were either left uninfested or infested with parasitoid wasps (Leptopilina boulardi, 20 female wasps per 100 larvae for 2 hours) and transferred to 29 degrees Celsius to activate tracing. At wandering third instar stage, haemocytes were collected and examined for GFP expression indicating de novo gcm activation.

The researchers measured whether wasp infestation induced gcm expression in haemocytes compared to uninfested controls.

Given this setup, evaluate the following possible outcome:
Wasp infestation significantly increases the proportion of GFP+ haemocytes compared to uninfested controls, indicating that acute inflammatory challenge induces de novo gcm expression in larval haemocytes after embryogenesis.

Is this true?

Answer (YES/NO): YES